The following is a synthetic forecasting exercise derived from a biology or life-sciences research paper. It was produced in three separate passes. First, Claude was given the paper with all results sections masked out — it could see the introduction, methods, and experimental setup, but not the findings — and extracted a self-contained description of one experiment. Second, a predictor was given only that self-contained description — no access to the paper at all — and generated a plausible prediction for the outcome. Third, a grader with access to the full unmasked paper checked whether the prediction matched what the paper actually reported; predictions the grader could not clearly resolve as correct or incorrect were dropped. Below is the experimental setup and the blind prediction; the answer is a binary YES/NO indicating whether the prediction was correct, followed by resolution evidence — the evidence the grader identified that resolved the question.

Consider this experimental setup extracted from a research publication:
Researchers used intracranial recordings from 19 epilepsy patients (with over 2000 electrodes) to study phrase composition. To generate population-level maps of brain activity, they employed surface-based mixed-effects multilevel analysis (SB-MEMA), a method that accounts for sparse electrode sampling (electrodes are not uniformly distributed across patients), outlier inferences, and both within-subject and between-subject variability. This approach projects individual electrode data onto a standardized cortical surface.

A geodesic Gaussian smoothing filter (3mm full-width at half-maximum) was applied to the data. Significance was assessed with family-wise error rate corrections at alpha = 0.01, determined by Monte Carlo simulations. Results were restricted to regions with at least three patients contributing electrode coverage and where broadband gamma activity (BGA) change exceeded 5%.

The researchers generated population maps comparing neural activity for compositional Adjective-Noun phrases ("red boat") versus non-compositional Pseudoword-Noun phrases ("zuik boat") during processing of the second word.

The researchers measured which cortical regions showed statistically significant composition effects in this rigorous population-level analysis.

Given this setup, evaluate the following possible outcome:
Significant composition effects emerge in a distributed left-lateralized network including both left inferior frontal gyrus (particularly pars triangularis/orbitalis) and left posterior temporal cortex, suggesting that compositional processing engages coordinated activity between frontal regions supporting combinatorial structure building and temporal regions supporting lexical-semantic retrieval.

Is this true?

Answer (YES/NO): NO